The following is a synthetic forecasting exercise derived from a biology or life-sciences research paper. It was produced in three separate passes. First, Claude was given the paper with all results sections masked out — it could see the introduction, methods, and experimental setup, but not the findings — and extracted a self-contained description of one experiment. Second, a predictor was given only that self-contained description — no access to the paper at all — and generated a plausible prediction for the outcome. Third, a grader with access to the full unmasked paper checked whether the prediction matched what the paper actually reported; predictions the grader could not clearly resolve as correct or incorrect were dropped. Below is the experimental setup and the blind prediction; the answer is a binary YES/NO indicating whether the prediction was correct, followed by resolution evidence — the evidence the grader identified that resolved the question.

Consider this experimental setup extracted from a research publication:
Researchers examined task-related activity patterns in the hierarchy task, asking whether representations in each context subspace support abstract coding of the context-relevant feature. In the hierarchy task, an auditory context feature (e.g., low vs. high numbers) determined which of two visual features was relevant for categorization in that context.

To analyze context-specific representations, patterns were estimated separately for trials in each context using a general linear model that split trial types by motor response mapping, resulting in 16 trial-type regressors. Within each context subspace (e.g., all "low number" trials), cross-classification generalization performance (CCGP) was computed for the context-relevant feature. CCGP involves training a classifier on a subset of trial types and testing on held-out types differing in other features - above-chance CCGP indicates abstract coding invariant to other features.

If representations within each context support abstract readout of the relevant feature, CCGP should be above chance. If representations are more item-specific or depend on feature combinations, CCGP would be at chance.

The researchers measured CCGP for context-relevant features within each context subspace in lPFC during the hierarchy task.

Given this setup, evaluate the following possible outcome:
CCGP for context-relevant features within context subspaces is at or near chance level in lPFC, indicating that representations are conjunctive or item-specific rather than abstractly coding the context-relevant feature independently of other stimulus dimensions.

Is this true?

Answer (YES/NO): NO